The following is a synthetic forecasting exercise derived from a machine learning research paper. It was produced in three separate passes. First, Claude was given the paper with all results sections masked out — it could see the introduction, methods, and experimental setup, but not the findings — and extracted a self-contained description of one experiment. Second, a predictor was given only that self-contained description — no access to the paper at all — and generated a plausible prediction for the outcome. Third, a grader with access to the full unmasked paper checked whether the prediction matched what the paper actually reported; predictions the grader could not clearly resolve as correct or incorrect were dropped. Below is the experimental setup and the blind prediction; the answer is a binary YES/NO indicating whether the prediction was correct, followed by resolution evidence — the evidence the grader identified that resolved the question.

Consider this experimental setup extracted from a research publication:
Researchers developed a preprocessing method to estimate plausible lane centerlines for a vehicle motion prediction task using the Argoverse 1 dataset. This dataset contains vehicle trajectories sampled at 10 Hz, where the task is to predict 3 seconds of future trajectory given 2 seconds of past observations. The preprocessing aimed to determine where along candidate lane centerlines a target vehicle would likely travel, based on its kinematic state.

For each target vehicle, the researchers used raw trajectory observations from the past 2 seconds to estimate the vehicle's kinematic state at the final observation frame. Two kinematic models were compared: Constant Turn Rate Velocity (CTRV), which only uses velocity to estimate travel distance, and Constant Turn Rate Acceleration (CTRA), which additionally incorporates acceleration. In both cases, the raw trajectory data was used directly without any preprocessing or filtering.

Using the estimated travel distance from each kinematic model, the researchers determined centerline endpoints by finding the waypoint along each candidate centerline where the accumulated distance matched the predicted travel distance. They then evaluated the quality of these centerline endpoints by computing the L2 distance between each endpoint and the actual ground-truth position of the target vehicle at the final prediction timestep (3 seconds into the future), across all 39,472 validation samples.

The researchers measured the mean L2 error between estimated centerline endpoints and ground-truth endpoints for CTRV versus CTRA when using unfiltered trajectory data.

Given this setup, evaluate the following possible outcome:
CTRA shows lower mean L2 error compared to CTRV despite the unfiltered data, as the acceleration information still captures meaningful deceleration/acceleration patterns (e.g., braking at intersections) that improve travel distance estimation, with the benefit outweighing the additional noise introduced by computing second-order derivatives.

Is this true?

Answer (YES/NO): NO